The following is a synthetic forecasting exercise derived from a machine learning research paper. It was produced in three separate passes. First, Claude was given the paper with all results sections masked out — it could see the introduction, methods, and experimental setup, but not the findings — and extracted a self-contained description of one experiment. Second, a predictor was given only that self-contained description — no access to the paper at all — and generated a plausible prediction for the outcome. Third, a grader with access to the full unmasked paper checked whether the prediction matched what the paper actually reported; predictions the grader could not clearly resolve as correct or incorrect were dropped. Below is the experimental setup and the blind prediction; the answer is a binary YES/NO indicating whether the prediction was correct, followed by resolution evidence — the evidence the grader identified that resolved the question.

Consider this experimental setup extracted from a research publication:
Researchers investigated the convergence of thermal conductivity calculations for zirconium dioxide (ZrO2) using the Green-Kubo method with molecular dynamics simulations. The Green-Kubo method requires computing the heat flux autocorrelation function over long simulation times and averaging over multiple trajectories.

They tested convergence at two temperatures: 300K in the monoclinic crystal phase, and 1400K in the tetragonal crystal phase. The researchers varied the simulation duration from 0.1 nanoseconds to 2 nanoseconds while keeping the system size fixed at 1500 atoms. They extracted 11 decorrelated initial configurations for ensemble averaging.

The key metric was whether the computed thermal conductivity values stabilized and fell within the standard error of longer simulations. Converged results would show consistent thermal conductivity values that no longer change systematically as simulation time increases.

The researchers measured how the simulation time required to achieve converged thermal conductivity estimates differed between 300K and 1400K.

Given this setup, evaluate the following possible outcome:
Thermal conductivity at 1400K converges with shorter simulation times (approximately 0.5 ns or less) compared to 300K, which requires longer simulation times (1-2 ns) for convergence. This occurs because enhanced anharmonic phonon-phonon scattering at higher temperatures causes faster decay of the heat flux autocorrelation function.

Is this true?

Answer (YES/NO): YES